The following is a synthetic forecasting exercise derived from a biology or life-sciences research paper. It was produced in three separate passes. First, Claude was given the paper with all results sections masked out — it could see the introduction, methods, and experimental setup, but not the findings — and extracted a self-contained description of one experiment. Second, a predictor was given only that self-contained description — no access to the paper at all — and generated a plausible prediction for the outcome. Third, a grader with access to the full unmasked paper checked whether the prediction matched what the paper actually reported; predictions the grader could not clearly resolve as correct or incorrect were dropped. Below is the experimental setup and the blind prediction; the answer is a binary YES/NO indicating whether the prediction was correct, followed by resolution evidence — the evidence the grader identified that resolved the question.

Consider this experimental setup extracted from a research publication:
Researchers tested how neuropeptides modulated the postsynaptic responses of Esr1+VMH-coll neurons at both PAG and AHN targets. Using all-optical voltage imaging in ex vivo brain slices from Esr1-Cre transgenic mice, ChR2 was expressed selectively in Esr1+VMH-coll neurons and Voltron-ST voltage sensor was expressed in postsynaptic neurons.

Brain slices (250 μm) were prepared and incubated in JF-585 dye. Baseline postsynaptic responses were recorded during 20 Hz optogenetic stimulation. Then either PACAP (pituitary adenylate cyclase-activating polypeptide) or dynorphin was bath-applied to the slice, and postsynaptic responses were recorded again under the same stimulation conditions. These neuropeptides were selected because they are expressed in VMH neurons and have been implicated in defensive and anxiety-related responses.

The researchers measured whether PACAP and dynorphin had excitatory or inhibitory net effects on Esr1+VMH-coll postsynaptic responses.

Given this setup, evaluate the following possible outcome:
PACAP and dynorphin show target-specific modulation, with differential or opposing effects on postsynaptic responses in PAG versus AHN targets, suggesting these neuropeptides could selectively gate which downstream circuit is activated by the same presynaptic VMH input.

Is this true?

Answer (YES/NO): NO